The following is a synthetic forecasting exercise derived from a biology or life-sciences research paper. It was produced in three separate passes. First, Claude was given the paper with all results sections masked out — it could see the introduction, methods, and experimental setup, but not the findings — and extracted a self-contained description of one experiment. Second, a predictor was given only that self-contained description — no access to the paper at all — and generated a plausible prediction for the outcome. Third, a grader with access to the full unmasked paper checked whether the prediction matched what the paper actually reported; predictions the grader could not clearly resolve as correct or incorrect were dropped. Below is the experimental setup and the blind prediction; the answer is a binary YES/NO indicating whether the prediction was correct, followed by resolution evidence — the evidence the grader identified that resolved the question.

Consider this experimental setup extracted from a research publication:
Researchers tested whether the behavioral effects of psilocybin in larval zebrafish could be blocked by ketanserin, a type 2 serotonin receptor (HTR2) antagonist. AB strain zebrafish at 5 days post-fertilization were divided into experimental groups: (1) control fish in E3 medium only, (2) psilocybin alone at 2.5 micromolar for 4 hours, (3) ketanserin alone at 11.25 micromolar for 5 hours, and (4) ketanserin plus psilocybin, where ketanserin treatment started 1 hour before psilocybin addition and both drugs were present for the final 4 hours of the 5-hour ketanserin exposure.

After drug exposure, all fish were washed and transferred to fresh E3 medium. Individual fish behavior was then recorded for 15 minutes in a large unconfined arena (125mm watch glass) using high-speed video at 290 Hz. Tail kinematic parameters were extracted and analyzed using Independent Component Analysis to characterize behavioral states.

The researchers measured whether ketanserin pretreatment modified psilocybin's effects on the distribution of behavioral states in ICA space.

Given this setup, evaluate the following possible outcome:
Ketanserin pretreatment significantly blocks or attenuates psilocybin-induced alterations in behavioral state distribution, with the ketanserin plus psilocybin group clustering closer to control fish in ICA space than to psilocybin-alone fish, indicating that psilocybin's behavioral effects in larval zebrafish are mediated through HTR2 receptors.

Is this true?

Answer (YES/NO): NO